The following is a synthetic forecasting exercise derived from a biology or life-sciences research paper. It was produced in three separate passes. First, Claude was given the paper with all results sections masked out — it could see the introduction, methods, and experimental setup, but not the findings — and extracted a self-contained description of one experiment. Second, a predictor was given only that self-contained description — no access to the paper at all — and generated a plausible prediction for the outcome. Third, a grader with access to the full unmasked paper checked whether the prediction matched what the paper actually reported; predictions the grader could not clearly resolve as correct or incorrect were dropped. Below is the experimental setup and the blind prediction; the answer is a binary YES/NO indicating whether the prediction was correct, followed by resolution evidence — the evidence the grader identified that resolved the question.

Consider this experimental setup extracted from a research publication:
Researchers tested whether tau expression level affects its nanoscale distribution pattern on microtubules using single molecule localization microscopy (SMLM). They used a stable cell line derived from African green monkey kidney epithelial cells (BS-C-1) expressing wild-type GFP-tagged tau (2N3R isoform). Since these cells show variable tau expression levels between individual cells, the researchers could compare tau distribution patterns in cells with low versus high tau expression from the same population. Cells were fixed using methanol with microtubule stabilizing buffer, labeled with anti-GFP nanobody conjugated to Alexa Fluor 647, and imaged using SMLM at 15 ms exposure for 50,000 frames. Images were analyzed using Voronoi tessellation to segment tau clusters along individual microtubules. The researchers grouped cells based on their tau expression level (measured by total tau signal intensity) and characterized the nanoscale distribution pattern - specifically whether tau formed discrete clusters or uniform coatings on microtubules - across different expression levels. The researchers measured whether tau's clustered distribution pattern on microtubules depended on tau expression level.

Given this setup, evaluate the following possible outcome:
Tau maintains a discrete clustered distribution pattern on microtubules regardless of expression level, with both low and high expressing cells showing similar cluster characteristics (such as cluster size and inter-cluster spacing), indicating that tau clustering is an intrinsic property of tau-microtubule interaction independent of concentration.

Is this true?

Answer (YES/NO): YES